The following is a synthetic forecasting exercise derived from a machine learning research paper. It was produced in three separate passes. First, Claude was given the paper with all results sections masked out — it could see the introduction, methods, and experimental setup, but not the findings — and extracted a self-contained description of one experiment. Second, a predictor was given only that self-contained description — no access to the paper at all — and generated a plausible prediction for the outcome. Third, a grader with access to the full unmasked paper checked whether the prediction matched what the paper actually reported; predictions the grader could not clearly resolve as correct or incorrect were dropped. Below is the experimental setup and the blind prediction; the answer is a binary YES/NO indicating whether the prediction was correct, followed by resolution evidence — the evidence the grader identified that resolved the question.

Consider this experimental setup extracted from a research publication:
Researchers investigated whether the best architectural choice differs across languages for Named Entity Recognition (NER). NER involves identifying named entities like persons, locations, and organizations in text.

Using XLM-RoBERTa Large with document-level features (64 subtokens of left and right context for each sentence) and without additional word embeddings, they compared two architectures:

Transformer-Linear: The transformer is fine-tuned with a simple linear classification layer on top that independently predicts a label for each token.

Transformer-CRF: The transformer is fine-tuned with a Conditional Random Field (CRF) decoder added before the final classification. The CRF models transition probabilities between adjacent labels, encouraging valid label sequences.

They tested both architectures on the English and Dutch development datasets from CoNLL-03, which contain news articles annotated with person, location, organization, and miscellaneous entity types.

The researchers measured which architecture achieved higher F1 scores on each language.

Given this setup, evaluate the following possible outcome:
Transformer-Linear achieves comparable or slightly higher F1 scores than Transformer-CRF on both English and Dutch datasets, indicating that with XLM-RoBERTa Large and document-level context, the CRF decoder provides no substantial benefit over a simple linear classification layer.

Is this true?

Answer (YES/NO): YES